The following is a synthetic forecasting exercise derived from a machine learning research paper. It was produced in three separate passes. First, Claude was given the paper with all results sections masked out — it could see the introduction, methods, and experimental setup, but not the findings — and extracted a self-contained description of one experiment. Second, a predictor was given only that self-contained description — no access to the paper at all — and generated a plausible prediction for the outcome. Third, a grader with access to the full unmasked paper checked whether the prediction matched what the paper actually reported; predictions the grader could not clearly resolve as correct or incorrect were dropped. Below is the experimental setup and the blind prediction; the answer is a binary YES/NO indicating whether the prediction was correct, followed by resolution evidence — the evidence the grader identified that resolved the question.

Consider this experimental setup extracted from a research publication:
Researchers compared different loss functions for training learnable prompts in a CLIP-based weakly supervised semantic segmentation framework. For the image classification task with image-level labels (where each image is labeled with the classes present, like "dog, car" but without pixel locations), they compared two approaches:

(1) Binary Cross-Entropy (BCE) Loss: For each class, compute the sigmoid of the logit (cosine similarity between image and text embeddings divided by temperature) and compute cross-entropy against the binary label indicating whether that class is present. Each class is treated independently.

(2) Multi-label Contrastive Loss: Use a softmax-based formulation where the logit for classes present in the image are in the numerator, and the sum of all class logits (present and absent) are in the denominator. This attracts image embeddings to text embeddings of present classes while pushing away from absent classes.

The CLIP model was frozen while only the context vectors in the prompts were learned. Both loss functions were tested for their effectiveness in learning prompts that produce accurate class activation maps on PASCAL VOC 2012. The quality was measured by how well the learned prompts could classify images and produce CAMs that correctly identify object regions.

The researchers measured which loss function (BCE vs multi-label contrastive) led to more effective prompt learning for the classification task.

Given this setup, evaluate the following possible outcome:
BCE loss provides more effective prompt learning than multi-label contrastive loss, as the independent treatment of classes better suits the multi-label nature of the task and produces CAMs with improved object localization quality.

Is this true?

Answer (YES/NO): NO